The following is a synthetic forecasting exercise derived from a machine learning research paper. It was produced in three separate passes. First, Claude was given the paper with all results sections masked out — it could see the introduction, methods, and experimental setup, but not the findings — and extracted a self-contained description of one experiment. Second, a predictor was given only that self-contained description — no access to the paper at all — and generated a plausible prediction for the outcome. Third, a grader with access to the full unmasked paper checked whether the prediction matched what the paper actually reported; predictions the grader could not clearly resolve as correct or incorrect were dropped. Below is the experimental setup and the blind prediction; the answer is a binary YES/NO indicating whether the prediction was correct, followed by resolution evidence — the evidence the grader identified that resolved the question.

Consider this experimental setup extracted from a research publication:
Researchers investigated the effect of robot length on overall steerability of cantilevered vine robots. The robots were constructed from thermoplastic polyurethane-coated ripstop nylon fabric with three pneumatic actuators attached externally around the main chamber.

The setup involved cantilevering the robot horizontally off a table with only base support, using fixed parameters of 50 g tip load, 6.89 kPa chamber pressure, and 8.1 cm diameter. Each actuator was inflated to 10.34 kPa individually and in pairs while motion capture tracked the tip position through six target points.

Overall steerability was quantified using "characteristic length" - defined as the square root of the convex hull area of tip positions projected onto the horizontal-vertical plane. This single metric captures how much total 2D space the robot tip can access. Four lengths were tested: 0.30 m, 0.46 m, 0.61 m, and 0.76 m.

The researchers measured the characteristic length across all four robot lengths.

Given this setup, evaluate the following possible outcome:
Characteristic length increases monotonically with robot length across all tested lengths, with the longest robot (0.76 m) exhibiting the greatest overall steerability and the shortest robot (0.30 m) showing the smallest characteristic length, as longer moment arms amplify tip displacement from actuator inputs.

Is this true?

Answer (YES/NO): YES